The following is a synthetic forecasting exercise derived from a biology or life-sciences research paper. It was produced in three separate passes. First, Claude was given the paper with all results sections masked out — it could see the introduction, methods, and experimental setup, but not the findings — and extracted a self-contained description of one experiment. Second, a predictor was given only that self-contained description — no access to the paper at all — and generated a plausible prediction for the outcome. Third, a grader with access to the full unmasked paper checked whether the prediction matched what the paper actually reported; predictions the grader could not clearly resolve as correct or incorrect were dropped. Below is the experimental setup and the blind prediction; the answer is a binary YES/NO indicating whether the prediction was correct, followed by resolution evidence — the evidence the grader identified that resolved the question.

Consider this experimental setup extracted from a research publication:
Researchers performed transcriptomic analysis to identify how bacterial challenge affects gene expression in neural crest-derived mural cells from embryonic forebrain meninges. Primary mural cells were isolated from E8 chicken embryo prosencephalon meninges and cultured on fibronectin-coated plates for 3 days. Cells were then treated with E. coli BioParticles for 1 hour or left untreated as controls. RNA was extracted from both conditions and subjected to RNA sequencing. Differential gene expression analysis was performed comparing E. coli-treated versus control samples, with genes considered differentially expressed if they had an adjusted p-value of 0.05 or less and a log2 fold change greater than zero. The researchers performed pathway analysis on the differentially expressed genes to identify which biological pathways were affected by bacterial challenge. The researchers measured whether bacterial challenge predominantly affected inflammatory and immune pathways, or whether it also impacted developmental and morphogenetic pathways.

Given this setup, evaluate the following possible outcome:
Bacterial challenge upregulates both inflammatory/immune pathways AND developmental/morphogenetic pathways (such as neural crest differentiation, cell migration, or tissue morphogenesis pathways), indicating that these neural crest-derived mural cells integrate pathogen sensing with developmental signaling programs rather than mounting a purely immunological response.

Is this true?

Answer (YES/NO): NO